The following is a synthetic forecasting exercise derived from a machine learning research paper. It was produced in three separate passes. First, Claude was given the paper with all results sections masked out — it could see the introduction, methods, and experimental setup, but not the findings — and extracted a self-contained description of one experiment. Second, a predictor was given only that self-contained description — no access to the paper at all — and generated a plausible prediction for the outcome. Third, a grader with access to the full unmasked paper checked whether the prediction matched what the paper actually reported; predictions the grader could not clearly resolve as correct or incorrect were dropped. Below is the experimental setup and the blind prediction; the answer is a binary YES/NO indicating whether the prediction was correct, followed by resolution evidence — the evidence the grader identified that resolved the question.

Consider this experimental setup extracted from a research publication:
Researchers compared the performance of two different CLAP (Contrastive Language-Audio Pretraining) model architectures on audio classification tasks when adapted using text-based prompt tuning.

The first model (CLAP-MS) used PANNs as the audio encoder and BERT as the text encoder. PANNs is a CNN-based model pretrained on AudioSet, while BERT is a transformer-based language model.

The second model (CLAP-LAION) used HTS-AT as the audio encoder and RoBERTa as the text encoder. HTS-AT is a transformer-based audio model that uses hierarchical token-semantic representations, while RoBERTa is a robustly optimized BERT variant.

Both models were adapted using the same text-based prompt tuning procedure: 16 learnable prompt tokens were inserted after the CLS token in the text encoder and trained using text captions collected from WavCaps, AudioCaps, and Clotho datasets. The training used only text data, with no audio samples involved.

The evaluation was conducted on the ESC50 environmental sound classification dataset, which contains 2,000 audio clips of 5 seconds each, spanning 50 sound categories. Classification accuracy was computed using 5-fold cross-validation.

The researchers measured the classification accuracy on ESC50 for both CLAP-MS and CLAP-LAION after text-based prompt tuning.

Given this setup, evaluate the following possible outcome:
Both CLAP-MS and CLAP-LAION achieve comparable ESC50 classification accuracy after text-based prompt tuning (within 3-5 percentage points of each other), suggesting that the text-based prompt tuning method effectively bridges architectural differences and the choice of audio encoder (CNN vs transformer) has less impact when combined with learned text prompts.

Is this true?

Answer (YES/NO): YES